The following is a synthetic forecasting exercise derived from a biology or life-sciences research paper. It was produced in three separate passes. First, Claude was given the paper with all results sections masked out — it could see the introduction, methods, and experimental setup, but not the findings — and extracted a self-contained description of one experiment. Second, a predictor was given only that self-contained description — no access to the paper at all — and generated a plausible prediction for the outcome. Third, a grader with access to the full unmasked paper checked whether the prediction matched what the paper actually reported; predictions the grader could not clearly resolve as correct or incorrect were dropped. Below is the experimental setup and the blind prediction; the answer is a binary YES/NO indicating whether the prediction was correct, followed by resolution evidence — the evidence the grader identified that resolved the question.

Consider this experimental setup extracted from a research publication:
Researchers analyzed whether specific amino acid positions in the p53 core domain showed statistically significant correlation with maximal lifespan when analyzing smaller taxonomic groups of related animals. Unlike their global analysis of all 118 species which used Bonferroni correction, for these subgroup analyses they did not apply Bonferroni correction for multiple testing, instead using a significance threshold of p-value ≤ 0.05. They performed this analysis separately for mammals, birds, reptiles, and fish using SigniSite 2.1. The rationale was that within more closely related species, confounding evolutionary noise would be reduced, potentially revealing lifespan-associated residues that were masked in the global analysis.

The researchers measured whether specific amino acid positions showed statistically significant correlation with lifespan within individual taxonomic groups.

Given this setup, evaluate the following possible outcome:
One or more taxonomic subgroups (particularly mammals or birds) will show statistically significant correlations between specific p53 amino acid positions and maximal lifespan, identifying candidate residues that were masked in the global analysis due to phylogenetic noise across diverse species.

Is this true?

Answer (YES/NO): YES